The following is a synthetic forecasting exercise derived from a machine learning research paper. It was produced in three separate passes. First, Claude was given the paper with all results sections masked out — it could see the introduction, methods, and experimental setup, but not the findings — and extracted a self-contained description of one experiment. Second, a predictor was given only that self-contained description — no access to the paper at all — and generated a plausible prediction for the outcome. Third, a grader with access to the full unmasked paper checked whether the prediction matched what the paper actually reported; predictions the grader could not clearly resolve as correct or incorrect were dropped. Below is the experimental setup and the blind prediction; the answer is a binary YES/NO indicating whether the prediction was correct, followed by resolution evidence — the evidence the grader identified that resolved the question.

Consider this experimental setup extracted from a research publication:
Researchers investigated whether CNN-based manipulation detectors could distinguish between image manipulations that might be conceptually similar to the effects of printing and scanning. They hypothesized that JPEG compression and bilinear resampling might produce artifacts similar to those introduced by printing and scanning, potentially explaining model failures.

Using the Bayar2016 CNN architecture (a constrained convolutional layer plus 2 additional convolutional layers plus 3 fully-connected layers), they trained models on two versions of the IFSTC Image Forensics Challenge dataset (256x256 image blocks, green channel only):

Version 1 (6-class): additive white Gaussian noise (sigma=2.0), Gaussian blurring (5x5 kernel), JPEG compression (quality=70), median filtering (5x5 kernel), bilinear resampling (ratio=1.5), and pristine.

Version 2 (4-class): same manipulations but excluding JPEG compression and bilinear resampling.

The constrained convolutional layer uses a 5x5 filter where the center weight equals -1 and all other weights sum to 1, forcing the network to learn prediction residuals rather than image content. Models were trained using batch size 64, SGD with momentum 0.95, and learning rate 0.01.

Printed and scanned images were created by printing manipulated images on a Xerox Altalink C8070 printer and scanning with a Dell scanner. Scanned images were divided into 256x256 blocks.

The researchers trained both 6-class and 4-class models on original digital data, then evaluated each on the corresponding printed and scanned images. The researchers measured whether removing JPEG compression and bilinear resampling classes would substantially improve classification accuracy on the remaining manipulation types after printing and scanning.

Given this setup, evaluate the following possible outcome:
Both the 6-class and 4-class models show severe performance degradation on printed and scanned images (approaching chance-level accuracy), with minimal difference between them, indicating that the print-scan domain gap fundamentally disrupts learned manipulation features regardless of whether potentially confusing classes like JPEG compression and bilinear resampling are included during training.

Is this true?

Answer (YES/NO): YES